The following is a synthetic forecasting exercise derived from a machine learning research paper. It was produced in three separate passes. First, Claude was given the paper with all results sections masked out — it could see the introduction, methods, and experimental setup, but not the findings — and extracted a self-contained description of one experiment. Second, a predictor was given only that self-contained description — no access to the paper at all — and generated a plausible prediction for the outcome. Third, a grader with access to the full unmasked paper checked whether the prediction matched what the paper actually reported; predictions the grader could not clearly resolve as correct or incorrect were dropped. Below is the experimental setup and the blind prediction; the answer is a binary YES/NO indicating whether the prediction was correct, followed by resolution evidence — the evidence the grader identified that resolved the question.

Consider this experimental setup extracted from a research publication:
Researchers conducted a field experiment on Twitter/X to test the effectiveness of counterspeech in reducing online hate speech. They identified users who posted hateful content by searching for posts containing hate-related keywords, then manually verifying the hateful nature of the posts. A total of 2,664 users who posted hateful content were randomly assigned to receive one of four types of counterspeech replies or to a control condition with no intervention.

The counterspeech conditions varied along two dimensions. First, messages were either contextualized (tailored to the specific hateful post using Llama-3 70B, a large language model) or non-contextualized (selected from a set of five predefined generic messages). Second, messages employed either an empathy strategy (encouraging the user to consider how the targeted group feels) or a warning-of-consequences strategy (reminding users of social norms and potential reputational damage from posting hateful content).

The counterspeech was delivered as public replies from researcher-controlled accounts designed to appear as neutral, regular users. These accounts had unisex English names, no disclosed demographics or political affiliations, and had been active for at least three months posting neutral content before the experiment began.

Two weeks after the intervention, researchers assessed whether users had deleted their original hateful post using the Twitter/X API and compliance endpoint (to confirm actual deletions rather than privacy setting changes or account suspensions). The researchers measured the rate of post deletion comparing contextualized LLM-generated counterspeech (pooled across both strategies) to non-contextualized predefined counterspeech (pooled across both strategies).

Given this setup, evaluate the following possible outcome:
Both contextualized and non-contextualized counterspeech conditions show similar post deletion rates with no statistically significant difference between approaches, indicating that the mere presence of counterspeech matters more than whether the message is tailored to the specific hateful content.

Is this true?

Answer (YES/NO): NO